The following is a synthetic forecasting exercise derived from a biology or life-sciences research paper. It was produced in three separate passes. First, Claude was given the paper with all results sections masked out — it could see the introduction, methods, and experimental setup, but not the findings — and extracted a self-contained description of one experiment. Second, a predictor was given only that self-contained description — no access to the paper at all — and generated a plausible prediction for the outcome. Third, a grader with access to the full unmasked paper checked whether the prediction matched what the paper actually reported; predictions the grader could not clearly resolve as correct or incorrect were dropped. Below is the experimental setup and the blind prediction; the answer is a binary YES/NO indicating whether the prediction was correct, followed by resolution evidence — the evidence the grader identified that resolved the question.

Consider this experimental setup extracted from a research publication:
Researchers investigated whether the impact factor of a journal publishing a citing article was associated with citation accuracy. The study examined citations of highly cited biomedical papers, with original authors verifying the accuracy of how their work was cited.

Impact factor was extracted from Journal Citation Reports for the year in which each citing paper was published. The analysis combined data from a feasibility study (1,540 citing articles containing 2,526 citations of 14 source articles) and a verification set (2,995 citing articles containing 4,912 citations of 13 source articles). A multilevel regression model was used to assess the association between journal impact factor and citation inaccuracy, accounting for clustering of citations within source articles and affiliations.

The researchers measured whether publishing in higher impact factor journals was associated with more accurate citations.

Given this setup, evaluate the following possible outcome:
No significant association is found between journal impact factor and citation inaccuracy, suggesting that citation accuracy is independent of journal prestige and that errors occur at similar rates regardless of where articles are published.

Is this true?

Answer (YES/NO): NO